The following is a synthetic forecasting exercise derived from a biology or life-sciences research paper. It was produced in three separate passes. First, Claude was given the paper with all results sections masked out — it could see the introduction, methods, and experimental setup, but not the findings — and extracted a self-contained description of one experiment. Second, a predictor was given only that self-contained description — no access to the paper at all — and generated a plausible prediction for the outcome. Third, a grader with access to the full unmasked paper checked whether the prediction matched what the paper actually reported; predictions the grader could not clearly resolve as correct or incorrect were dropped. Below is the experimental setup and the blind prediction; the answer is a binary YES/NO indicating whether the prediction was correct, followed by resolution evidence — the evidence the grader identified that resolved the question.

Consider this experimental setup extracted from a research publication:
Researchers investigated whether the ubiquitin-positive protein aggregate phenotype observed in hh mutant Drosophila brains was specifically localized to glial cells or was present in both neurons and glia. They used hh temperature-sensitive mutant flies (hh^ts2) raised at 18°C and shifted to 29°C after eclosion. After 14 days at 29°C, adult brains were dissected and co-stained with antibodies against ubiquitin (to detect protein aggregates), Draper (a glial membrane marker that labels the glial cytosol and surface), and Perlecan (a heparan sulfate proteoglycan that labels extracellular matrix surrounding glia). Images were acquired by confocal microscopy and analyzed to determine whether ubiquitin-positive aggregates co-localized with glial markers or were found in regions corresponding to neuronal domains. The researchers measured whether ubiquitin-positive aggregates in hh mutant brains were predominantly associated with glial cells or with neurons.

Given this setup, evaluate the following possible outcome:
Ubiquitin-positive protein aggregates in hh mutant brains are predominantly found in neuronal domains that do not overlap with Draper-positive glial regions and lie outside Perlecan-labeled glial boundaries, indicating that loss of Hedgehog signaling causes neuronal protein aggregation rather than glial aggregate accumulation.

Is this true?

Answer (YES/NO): NO